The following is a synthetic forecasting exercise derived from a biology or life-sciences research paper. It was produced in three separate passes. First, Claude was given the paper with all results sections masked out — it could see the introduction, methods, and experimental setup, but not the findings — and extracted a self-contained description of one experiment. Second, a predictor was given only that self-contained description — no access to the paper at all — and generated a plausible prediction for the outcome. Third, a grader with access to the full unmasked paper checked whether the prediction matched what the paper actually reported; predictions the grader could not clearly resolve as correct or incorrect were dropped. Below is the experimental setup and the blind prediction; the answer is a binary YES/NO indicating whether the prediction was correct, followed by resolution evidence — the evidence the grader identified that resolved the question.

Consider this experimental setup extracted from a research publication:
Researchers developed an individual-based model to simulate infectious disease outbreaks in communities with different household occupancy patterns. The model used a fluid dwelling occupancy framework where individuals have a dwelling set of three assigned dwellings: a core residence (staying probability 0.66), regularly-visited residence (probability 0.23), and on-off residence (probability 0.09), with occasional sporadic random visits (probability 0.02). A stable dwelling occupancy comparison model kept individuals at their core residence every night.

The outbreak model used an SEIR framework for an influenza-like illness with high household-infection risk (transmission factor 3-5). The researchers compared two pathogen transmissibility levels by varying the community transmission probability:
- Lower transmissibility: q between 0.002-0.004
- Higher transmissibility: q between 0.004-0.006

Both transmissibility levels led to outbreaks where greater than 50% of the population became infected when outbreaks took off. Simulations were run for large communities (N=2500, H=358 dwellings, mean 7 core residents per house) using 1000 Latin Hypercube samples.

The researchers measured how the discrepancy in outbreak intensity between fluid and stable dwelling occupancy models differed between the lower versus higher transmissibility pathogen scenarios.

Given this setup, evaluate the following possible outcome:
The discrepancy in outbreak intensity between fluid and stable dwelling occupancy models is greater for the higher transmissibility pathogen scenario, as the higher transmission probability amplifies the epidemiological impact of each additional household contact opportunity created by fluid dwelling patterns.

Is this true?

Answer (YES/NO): NO